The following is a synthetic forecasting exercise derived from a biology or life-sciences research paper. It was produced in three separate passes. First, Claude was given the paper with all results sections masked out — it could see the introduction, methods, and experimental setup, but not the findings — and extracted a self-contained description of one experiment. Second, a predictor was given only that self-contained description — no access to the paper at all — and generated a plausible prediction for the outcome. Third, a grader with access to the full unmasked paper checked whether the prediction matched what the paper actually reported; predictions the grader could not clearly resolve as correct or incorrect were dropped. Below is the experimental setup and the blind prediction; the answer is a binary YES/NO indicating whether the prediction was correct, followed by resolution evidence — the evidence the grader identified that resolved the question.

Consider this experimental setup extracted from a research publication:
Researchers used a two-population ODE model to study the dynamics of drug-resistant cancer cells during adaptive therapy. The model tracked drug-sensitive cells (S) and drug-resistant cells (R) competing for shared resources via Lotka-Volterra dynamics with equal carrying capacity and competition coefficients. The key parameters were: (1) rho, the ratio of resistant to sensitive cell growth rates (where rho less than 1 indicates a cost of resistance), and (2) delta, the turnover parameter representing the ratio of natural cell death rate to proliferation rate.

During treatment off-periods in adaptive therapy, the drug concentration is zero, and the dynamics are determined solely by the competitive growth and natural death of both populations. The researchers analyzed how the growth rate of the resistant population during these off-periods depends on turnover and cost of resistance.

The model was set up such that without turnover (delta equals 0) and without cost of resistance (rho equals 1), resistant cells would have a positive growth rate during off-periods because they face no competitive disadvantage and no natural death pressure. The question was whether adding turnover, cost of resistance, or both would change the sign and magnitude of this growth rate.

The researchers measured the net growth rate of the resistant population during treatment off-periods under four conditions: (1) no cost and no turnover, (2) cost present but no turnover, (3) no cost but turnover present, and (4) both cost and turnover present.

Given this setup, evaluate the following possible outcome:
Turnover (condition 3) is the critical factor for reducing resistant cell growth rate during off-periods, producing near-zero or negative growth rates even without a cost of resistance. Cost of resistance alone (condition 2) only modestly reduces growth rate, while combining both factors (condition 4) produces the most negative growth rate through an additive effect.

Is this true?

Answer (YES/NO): NO